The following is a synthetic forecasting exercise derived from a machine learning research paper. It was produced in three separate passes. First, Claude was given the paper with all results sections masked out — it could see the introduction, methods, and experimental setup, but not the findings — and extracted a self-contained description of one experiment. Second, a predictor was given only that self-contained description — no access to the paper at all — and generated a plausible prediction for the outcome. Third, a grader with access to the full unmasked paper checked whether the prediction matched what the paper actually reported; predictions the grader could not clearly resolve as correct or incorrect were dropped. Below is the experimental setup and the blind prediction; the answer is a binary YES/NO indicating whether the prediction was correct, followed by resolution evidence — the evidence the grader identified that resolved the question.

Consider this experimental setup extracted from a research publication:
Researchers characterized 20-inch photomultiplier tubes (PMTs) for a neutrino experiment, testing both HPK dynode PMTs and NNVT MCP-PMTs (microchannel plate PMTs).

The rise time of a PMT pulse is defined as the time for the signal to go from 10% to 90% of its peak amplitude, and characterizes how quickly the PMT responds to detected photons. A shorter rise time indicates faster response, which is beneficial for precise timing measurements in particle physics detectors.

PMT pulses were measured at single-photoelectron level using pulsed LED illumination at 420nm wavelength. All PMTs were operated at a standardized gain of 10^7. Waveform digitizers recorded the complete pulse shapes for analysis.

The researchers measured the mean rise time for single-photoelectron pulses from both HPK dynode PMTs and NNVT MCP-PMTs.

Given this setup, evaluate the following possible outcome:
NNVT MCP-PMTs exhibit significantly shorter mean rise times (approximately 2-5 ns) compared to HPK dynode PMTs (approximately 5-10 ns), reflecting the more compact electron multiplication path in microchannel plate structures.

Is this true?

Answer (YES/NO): YES